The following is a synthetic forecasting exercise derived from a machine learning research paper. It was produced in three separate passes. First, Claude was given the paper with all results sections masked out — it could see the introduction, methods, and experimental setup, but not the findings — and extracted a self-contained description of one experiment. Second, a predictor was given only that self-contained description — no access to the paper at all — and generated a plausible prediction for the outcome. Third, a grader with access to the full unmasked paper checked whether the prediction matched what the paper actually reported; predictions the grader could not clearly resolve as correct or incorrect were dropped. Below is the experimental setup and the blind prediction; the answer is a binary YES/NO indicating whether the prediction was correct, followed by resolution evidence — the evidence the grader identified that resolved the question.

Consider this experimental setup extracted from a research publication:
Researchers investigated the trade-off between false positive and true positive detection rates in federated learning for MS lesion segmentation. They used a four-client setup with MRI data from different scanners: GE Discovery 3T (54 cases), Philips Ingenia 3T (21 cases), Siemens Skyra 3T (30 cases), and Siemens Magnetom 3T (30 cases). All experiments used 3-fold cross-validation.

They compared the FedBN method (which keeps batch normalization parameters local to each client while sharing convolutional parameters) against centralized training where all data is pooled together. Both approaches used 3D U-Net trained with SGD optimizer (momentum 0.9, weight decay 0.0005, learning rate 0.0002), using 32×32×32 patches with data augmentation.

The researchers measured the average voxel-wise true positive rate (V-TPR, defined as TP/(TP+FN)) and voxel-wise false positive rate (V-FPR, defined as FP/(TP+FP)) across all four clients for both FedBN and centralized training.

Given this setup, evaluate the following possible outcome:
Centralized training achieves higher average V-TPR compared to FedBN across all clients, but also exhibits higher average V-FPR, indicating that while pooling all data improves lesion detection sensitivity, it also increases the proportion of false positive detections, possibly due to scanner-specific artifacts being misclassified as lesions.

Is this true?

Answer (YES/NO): NO